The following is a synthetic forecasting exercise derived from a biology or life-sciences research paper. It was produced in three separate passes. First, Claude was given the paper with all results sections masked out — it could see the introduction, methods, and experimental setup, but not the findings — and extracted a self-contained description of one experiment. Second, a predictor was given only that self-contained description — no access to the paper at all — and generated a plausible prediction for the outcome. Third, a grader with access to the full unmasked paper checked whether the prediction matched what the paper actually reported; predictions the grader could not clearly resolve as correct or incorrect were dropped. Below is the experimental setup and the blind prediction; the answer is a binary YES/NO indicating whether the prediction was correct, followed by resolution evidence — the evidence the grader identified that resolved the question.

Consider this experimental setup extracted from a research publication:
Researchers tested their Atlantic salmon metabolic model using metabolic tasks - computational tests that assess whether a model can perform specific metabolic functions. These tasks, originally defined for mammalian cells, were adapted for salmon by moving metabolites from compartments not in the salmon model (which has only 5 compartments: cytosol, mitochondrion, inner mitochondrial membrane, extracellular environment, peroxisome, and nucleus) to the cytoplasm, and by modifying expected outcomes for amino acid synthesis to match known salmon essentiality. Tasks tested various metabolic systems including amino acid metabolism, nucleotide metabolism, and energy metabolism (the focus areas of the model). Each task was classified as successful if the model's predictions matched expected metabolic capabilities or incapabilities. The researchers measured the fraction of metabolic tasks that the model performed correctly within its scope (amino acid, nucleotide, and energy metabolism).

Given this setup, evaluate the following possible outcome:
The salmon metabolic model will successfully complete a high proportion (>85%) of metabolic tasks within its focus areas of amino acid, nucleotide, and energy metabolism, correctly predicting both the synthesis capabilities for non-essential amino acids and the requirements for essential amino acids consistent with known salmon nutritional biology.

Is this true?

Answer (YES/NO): YES